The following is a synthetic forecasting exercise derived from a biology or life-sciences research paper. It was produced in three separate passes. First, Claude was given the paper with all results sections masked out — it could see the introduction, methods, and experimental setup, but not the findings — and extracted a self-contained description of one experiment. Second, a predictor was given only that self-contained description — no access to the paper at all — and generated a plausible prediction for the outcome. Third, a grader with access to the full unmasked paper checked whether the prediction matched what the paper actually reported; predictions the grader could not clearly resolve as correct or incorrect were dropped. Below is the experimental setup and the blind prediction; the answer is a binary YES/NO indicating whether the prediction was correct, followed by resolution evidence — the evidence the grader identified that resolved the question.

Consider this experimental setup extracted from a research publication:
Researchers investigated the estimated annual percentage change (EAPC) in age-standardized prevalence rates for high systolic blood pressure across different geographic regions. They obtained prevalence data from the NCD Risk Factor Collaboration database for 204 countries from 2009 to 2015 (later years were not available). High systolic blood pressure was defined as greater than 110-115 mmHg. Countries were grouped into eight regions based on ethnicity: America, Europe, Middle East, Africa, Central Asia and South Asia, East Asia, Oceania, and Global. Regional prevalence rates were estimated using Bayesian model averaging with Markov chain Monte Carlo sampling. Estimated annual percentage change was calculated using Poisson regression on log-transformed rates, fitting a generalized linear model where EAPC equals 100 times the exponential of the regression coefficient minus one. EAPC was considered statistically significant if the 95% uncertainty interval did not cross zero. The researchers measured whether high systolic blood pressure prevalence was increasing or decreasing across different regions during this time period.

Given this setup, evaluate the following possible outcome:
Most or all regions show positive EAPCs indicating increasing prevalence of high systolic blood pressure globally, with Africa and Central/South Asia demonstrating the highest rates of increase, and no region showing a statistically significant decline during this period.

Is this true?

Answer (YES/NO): NO